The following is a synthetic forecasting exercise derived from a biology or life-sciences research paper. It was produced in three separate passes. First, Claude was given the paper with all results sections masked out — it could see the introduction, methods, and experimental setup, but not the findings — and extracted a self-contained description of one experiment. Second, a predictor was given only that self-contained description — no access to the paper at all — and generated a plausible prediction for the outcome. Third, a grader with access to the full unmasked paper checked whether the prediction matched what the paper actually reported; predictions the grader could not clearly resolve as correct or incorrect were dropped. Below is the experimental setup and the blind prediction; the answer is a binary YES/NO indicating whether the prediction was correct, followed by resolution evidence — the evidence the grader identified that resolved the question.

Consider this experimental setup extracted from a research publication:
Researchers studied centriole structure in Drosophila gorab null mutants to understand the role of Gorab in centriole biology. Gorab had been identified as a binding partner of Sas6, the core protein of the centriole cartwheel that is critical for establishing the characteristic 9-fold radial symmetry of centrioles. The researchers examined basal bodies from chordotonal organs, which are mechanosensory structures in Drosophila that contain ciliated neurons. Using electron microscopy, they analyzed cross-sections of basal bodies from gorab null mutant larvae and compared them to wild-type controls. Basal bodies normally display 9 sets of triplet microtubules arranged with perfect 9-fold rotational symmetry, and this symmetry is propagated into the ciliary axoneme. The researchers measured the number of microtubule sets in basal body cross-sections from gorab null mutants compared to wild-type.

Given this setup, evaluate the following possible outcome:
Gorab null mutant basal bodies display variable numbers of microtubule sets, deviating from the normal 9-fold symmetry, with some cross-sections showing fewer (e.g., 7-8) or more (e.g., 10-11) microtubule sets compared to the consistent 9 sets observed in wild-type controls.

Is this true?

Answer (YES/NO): YES